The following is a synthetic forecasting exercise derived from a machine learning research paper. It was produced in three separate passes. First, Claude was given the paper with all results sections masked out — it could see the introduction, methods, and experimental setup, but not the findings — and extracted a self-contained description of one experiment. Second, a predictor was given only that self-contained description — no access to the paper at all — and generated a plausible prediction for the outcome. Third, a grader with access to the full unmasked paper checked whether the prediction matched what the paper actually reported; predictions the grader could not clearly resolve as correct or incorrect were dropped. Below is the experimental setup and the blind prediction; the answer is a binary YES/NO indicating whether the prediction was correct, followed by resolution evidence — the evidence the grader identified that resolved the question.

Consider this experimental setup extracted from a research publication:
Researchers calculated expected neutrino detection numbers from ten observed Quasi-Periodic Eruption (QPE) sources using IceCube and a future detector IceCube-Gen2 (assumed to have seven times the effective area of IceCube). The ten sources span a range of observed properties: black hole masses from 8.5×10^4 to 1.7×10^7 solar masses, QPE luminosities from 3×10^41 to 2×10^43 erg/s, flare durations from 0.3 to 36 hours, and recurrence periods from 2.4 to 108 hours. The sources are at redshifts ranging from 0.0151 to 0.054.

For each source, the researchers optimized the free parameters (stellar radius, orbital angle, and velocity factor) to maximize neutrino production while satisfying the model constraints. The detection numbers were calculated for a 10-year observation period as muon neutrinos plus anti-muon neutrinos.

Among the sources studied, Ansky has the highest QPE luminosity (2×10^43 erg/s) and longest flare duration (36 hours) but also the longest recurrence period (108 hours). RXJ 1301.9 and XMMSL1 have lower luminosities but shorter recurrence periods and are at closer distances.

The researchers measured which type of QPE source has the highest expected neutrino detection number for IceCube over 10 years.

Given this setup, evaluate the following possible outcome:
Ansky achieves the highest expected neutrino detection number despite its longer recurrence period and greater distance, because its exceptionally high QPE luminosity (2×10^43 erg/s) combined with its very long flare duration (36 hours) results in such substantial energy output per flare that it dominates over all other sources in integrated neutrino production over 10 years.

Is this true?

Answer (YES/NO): YES